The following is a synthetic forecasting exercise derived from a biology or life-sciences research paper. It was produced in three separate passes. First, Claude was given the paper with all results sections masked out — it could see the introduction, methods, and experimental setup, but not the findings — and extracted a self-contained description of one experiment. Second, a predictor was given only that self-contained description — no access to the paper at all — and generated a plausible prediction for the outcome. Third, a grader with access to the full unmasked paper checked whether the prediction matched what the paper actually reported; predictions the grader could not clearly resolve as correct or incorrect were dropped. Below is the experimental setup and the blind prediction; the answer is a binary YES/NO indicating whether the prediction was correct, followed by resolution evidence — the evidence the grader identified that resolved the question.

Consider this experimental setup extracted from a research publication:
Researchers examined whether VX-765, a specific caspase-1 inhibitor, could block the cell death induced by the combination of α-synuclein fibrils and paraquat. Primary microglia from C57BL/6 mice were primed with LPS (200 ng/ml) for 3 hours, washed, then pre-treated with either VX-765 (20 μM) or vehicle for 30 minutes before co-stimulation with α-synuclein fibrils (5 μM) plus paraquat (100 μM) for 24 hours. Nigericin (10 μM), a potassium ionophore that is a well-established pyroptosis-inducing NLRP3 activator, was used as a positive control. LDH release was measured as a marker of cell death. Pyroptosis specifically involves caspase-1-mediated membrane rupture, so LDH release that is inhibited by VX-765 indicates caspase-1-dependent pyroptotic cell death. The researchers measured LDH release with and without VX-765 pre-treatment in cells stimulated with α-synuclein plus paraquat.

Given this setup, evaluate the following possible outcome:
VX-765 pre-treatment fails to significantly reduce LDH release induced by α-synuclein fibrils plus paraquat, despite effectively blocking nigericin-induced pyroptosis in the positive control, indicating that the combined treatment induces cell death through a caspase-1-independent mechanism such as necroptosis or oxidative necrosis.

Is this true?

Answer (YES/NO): NO